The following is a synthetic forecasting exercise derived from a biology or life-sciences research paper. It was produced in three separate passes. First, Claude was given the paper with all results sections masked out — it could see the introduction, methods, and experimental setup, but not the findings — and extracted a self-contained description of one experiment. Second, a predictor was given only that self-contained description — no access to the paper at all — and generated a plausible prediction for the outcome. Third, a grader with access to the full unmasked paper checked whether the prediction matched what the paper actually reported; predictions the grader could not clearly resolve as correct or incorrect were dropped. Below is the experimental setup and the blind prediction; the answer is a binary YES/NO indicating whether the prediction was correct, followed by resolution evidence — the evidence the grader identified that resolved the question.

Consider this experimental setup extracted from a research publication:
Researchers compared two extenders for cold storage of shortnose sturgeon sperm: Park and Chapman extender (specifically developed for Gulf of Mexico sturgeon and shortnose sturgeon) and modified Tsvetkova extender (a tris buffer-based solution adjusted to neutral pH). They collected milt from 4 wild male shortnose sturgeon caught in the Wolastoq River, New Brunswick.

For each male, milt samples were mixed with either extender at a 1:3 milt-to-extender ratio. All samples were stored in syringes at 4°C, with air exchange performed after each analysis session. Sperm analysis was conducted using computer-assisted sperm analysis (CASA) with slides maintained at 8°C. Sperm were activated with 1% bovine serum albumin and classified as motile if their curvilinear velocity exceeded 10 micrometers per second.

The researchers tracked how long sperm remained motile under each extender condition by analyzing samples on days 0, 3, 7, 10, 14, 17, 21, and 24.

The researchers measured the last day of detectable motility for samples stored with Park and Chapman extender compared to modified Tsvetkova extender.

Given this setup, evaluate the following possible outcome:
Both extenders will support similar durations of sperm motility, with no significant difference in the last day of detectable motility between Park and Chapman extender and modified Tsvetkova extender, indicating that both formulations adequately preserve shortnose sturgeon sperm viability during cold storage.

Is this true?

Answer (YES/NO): NO